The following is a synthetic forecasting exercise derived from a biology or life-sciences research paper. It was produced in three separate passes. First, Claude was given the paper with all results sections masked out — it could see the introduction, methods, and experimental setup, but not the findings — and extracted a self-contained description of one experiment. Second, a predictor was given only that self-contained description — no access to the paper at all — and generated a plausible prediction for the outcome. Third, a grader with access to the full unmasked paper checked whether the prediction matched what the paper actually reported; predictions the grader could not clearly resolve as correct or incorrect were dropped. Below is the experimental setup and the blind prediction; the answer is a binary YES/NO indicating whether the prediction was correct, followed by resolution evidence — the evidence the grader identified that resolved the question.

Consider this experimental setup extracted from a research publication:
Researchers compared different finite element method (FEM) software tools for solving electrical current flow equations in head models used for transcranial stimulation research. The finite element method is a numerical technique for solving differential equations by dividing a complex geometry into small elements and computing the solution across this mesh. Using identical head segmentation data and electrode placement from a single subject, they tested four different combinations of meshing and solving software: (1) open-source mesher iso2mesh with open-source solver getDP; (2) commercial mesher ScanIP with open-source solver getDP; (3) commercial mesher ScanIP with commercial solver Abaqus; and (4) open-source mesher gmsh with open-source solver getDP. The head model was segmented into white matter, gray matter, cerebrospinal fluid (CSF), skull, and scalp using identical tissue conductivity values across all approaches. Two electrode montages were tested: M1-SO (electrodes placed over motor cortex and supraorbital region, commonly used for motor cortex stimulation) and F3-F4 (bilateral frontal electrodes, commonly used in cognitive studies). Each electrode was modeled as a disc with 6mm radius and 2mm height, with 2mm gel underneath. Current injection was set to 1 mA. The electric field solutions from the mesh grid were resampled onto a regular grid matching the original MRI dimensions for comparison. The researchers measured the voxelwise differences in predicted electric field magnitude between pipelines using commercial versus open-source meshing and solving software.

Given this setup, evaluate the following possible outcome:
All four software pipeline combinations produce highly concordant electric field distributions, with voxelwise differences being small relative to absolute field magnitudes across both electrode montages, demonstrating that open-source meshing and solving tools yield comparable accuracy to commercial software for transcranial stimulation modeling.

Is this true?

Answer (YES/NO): YES